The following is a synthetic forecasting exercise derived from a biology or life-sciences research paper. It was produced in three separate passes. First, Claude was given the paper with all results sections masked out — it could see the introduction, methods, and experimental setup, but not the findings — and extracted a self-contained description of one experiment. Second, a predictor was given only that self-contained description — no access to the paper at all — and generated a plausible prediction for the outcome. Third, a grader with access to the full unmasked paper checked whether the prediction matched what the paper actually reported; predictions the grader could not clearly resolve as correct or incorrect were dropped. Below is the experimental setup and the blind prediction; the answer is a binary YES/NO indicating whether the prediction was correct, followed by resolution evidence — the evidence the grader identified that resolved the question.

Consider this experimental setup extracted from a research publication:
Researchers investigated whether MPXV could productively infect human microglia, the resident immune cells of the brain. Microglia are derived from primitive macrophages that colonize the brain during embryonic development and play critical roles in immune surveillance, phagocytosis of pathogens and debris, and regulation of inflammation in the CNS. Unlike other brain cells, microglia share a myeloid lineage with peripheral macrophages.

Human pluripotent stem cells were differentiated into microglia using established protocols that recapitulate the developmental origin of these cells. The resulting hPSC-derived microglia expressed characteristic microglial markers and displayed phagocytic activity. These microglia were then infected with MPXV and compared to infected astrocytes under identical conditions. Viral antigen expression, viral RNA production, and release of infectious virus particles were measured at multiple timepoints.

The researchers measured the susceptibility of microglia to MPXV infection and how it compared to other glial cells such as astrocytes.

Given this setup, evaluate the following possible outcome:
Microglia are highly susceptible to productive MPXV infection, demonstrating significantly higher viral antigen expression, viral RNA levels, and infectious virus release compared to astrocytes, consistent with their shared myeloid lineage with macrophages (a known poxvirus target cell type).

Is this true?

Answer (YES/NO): NO